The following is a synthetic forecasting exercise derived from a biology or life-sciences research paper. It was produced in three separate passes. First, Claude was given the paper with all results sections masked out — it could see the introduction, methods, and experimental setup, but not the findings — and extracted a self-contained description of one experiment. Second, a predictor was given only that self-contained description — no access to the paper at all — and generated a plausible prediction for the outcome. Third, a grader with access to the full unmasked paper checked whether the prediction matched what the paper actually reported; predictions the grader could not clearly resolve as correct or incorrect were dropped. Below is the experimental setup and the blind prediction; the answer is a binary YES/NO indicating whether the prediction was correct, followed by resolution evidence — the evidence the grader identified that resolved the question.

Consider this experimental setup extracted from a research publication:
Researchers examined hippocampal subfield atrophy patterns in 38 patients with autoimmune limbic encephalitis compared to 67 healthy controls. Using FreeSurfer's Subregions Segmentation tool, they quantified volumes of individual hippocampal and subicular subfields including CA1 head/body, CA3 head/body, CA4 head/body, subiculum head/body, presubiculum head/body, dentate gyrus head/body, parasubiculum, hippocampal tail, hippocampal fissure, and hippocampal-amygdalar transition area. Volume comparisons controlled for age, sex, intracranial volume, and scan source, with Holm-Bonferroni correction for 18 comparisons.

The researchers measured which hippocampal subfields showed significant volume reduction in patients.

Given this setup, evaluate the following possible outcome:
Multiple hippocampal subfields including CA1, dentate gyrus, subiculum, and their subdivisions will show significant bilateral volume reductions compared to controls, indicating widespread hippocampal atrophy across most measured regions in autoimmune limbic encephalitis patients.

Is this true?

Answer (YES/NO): YES